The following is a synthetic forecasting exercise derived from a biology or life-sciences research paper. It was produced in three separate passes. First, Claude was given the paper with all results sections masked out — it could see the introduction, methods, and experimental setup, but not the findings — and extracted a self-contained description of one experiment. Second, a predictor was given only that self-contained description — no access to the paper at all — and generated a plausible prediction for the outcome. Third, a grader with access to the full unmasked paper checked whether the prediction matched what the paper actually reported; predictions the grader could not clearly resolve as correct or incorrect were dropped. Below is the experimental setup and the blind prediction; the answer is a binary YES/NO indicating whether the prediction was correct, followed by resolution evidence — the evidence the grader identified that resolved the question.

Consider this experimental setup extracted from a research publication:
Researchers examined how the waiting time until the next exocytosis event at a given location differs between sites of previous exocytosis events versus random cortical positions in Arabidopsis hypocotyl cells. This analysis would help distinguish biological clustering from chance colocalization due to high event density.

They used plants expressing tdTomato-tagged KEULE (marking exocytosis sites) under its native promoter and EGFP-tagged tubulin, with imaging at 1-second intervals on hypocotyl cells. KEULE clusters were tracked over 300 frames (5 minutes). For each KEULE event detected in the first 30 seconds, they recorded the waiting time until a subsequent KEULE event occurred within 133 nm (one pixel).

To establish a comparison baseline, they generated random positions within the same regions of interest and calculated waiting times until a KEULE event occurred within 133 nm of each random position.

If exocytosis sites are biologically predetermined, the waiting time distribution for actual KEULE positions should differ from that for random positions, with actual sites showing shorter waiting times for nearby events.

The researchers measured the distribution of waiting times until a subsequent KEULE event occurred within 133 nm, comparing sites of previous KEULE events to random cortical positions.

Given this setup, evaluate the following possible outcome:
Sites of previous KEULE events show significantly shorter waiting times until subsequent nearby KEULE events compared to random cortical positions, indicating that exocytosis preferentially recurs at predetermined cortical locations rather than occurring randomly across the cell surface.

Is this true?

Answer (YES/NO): YES